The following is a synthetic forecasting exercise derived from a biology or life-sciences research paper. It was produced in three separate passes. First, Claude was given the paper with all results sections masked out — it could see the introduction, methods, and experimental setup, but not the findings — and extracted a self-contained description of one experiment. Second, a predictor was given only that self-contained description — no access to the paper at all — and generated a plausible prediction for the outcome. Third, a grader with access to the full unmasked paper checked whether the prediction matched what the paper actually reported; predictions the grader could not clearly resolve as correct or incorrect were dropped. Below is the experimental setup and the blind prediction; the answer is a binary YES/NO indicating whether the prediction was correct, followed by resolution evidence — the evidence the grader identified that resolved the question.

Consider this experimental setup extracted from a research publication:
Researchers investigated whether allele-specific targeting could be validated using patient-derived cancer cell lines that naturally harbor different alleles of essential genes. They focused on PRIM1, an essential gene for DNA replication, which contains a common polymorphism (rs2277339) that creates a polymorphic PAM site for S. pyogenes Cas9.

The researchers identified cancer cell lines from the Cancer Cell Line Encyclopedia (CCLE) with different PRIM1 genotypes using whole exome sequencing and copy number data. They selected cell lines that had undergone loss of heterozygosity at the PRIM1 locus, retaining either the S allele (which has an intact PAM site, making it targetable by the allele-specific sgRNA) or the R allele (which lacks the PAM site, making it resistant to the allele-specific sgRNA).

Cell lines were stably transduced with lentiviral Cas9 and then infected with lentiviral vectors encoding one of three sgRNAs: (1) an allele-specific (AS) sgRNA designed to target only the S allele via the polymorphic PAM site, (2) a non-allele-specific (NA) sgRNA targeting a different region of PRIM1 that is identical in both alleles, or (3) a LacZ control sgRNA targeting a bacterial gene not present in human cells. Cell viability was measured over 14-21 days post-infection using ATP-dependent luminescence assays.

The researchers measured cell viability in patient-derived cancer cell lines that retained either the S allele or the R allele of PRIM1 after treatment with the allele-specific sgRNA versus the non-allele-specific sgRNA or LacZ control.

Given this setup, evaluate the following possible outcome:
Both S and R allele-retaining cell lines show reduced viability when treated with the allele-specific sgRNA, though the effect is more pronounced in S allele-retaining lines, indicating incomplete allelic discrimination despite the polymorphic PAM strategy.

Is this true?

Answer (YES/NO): NO